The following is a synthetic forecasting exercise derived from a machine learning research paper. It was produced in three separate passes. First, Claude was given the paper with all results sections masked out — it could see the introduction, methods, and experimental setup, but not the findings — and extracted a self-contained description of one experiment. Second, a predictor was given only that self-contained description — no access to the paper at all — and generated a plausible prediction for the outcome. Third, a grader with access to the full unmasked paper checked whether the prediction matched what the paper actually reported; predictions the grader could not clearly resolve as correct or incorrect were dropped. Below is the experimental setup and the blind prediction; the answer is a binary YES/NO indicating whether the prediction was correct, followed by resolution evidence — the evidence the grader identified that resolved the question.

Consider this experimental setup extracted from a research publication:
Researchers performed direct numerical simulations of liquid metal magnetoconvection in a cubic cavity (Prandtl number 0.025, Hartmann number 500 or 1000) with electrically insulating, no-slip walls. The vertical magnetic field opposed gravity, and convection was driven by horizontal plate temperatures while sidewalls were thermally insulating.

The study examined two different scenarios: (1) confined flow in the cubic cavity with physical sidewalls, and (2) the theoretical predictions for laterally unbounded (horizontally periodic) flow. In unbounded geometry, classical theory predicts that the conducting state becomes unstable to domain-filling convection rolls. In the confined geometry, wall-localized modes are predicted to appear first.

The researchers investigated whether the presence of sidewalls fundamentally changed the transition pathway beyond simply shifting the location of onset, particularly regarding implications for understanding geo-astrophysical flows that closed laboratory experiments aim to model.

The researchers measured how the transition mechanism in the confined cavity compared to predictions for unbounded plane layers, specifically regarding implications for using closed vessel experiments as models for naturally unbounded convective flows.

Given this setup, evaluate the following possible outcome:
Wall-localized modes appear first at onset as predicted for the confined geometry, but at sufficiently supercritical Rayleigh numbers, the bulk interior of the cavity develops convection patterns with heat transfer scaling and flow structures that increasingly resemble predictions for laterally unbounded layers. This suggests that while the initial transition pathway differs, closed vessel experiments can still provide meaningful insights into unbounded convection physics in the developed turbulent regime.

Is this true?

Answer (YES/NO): NO